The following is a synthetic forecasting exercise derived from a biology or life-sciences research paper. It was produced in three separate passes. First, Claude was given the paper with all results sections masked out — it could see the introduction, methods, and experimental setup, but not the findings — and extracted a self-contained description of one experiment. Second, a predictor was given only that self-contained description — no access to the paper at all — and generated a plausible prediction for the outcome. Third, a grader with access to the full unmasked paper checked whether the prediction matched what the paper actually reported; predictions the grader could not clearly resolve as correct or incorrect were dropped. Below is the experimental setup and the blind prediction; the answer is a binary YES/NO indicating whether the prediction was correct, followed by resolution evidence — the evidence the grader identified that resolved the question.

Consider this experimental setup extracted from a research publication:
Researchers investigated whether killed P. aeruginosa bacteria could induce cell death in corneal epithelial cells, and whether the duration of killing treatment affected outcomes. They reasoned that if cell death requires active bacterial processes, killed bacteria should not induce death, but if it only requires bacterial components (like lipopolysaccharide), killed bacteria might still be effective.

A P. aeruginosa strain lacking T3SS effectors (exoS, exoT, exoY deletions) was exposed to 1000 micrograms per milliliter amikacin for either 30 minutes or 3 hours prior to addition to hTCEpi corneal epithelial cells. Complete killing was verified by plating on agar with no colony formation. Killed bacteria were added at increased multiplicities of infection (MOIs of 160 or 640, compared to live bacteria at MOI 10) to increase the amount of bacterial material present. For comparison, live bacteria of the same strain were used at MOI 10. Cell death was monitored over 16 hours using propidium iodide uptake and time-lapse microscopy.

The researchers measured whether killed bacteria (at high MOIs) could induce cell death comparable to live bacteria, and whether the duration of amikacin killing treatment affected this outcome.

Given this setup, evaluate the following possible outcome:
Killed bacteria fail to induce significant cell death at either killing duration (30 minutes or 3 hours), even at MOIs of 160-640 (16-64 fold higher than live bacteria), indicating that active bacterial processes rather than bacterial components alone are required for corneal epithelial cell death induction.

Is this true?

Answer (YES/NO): NO